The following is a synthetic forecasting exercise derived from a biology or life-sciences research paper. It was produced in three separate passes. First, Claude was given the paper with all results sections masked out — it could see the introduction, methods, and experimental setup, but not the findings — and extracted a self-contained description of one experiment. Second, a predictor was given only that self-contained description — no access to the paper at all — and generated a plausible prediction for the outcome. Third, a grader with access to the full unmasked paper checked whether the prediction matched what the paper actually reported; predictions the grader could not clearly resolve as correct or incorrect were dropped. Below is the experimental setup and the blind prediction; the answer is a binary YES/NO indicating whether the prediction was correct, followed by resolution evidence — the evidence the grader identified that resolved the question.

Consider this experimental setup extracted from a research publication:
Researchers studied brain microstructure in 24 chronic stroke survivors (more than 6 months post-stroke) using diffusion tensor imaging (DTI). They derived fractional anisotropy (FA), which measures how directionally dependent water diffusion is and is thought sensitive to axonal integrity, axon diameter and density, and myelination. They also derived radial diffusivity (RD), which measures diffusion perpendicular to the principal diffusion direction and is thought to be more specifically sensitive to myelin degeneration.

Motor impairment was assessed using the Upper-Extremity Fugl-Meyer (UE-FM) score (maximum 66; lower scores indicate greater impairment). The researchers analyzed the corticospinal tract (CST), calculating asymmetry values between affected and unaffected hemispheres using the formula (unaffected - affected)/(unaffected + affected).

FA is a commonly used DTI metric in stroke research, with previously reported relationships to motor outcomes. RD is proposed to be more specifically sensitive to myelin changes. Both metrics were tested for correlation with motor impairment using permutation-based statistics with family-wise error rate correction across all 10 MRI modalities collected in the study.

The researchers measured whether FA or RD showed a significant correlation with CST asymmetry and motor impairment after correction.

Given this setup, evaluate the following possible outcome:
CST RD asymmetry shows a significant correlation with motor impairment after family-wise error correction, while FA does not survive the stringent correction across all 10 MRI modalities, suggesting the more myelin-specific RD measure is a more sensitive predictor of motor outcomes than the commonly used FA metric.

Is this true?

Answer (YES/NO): YES